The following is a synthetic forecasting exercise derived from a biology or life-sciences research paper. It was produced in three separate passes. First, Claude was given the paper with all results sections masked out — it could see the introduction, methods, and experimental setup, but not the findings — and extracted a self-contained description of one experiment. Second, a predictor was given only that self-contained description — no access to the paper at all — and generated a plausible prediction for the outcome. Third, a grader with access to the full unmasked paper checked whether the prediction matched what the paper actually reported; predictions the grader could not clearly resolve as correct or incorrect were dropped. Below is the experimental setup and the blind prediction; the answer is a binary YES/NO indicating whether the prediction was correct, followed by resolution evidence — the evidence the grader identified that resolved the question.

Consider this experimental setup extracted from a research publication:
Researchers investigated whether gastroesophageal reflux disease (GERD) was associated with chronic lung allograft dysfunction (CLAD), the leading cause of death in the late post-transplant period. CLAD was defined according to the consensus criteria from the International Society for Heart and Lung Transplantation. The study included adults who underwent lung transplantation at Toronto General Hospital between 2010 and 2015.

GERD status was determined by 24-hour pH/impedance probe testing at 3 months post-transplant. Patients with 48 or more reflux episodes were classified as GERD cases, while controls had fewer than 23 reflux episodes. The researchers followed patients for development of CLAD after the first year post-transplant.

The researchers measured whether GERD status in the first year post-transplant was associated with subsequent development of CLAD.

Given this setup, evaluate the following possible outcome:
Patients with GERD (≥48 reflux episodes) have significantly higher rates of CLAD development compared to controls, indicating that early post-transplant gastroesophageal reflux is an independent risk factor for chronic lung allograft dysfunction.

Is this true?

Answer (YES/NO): NO